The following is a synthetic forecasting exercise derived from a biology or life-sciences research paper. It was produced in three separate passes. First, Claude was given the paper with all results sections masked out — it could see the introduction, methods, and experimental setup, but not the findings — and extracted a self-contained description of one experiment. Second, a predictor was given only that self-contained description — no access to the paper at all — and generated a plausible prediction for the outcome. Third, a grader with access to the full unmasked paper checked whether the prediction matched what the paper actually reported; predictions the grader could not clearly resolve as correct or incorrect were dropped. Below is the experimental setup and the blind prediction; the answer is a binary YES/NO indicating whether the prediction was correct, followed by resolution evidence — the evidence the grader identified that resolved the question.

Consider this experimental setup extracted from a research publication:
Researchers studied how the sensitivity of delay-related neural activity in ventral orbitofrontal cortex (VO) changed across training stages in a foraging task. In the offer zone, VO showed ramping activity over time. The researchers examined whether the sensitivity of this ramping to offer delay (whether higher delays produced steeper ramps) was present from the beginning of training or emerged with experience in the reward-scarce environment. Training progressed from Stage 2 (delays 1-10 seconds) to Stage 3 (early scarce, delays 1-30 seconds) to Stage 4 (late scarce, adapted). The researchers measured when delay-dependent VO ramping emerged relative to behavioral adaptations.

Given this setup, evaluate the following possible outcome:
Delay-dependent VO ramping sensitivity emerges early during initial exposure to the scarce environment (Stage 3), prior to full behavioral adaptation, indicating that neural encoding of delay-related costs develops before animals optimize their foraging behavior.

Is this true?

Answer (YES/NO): YES